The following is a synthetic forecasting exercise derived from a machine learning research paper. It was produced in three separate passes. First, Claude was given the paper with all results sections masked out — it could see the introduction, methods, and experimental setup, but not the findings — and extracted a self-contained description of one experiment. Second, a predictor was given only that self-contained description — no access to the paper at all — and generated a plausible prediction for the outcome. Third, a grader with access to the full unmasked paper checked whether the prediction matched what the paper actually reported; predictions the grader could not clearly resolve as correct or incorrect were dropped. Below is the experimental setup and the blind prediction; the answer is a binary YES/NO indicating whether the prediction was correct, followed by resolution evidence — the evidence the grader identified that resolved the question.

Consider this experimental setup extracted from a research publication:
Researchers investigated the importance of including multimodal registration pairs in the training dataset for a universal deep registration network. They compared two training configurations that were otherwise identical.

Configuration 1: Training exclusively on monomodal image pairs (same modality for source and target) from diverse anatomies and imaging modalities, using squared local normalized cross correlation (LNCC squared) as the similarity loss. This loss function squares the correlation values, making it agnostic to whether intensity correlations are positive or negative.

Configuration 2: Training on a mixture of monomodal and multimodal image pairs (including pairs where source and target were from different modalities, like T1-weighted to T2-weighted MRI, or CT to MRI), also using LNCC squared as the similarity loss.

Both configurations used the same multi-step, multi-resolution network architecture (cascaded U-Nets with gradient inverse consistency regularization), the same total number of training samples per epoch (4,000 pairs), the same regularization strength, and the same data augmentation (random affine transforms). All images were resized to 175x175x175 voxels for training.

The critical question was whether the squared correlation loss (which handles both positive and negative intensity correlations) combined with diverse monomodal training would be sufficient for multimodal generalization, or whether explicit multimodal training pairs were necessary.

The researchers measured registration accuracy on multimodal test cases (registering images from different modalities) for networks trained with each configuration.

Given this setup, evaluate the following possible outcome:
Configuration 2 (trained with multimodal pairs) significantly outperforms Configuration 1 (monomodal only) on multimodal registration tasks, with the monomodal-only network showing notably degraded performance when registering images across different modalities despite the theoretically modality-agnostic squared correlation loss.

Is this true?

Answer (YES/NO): YES